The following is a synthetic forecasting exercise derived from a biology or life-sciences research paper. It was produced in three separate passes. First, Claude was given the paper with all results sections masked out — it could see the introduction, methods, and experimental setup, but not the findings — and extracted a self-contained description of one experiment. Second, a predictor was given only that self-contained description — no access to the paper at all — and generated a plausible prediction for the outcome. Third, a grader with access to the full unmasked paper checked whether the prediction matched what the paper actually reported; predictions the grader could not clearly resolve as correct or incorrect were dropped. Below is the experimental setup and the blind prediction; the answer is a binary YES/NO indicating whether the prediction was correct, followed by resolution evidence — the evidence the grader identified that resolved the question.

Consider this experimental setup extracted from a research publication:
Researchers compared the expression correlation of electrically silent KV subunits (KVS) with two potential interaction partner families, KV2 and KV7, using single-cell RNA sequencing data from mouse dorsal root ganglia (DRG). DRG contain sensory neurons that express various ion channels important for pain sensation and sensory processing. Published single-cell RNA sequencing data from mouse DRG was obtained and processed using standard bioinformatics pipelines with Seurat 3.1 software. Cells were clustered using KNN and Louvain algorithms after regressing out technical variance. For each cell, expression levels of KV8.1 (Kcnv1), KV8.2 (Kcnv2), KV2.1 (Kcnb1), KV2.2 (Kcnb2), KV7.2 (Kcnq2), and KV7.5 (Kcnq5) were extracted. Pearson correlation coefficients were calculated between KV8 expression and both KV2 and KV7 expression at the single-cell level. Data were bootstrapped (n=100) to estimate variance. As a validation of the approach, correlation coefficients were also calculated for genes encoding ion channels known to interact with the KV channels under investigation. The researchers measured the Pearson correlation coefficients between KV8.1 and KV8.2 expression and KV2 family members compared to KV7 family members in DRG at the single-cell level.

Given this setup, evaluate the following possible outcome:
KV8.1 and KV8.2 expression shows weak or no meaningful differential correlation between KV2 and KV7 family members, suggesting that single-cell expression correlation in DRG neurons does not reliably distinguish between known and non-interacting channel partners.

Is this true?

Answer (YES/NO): NO